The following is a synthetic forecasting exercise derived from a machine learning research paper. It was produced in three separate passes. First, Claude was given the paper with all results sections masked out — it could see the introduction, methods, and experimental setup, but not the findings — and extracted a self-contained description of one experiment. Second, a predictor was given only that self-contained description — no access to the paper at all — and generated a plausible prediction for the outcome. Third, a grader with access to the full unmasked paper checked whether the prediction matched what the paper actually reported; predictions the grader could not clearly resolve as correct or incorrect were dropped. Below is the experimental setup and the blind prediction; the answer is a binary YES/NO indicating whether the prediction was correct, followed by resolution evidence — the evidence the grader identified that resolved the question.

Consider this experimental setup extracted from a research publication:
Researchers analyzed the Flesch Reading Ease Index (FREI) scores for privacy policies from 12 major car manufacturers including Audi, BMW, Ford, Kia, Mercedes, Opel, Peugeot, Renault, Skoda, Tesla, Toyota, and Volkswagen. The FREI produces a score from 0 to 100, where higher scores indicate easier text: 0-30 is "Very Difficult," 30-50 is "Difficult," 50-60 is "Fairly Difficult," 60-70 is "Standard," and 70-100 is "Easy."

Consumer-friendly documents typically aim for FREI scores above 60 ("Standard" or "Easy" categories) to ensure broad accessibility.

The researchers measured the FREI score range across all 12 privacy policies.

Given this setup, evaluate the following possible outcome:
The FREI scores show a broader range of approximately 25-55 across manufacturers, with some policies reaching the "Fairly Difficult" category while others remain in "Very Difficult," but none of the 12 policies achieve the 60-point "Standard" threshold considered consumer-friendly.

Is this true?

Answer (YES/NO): NO